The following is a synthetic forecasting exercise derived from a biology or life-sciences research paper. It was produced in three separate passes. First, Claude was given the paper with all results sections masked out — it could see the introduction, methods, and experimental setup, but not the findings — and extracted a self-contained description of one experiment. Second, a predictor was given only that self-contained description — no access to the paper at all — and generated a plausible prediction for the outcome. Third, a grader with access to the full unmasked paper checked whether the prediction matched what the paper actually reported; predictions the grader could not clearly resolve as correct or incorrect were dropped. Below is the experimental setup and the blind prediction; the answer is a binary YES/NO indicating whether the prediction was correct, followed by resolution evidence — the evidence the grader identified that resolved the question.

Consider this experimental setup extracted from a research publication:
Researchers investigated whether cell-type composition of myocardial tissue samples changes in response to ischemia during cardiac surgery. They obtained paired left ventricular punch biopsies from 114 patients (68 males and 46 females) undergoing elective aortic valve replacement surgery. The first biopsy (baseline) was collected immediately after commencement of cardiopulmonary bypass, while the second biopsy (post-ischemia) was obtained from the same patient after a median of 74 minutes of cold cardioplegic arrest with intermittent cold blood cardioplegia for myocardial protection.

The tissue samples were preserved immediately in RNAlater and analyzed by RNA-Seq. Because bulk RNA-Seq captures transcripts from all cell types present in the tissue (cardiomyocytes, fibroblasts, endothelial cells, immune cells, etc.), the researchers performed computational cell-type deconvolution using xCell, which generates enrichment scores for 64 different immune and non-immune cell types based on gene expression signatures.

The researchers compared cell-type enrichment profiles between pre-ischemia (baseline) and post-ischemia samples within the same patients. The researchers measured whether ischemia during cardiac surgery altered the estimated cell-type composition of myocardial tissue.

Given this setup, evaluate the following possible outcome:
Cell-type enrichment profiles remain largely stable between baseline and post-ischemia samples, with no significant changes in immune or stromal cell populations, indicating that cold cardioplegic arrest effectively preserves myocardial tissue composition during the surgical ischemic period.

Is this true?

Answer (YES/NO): NO